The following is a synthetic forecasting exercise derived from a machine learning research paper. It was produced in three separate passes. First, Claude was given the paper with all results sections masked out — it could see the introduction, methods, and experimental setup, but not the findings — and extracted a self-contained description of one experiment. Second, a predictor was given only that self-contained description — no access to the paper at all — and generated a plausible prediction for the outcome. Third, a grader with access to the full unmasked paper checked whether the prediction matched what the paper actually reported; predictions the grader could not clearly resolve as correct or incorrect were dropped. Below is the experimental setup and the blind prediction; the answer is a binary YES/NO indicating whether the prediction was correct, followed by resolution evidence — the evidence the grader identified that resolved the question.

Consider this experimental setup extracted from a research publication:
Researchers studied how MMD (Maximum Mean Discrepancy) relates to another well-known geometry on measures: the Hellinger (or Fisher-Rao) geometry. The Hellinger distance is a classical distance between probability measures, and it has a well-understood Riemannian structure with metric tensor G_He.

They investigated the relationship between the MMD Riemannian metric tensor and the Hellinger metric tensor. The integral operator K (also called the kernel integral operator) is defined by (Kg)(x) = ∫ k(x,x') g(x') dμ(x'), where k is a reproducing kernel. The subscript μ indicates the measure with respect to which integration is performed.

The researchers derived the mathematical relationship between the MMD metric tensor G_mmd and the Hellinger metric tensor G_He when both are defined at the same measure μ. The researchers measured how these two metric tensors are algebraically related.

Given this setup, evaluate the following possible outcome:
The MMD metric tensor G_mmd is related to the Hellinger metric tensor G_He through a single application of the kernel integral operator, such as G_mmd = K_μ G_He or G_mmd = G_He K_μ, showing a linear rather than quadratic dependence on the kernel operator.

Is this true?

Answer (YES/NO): YES